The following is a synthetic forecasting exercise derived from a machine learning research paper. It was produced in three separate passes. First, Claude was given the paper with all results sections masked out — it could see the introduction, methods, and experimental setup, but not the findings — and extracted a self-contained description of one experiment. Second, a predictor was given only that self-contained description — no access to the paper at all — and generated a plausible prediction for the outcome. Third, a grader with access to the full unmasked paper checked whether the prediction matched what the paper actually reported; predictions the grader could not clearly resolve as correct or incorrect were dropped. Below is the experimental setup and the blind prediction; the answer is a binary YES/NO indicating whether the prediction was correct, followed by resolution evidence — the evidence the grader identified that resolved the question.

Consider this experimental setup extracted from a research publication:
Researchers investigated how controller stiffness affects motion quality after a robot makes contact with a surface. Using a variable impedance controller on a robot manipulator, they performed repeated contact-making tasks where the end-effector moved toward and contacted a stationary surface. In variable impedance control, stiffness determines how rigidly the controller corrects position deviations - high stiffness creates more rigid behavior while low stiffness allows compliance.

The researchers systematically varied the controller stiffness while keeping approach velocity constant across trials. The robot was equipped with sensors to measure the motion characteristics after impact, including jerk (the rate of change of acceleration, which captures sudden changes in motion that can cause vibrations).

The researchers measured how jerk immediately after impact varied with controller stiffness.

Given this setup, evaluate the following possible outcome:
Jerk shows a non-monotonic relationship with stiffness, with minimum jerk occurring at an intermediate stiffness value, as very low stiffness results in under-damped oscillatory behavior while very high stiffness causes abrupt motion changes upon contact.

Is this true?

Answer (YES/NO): NO